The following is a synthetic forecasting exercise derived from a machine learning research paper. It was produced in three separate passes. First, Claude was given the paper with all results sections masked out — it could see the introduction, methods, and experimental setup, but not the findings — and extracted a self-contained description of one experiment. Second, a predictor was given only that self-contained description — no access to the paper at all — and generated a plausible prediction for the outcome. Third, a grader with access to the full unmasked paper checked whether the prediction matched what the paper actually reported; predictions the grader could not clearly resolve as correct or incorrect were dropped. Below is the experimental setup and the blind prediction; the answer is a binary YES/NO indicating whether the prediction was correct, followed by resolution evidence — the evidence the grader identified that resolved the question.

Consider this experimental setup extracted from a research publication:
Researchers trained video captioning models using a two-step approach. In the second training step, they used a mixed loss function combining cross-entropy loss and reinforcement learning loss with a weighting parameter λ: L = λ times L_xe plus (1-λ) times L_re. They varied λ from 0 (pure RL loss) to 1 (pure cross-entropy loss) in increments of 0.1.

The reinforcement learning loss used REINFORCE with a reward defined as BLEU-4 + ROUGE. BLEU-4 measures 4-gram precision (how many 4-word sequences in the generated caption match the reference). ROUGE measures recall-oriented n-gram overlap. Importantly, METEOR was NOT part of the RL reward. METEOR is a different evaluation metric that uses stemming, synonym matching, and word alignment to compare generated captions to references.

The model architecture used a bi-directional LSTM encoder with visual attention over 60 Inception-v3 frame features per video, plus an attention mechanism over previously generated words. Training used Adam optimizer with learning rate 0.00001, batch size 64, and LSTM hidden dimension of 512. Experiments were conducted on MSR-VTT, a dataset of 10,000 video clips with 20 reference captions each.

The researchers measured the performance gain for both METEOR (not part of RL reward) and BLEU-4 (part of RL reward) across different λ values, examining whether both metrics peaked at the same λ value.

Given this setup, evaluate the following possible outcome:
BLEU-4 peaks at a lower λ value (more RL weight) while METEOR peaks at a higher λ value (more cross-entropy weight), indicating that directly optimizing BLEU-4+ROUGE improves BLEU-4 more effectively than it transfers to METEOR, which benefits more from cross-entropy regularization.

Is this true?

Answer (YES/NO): NO